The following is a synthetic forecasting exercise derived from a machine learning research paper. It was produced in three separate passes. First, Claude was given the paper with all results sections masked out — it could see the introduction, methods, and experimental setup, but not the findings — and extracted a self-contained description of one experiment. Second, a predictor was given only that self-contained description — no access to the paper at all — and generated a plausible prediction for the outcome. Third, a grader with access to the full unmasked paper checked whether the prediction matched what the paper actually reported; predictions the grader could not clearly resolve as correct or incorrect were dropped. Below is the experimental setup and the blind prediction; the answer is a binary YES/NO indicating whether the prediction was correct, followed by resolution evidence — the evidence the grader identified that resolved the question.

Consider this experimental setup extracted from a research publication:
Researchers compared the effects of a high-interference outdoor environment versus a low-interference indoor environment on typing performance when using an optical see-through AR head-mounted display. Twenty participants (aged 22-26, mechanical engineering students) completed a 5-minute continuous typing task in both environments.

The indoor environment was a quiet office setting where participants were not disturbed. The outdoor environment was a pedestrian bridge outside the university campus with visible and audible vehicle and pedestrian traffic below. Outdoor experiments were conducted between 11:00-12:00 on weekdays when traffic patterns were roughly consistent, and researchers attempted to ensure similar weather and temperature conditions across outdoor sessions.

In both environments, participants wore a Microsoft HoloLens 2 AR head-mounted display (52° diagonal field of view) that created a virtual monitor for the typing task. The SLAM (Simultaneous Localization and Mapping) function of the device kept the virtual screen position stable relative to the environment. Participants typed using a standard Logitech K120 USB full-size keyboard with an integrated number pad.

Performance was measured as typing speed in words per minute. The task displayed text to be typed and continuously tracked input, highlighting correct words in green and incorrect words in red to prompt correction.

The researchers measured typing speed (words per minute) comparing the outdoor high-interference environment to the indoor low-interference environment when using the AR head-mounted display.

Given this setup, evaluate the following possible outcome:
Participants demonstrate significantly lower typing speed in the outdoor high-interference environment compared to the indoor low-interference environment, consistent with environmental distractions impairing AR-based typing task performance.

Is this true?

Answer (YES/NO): NO